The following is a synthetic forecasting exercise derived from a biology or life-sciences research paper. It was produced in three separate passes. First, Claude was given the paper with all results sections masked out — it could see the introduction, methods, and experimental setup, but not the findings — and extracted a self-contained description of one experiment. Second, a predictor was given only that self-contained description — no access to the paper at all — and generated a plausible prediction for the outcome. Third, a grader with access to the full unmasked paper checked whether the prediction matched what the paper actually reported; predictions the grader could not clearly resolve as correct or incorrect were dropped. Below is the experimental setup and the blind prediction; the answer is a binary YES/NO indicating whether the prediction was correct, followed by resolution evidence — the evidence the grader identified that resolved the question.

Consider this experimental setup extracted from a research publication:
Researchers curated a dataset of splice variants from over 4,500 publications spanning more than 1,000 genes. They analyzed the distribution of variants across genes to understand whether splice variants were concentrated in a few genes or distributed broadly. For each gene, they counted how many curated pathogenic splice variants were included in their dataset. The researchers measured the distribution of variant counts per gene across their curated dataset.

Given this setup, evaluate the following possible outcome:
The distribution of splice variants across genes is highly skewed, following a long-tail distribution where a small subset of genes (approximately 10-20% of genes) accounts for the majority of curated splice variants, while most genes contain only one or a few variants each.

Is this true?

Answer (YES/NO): YES